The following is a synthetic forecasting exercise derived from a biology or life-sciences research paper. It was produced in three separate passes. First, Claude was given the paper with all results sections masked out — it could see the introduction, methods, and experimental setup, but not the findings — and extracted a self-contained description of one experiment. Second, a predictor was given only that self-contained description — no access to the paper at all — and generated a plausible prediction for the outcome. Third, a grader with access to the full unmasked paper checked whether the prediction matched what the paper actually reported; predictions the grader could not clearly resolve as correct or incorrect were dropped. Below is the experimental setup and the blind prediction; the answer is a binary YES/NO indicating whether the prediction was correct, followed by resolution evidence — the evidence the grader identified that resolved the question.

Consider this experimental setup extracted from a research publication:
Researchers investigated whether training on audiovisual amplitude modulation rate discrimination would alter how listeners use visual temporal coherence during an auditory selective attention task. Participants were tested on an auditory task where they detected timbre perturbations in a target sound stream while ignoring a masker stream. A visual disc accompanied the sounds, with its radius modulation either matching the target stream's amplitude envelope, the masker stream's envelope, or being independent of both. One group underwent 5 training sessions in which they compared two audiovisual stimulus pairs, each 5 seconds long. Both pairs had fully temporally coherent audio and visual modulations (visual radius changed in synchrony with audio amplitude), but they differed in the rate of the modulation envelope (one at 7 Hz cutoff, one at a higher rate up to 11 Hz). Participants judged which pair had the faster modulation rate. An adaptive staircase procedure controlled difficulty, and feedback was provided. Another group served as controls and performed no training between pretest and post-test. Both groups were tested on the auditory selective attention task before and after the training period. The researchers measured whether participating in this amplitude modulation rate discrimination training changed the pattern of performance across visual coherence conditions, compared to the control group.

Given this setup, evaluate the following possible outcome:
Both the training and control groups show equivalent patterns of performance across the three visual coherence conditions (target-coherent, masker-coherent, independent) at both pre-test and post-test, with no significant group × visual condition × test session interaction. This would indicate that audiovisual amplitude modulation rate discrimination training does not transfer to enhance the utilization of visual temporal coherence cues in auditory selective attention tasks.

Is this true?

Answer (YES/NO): YES